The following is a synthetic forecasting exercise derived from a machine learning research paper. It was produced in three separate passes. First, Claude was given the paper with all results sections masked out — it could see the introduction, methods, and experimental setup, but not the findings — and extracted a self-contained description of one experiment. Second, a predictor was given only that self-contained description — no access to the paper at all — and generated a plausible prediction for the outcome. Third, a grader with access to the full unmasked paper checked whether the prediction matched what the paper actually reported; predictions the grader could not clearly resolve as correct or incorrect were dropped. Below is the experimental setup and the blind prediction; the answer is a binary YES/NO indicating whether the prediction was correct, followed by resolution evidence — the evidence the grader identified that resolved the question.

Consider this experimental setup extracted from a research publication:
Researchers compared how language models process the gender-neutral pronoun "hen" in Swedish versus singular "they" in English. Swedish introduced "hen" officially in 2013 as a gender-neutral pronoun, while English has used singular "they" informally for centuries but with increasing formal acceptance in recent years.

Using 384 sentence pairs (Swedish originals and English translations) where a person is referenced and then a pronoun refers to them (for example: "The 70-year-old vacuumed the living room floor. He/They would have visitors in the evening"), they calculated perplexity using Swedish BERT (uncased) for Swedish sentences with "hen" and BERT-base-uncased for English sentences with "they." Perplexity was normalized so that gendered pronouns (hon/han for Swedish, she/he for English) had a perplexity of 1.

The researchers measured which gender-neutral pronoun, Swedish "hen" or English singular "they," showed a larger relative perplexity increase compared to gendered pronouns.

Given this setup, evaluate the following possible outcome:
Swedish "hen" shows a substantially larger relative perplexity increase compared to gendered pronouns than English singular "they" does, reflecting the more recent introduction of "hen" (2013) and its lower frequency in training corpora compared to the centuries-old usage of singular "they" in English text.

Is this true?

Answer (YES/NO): YES